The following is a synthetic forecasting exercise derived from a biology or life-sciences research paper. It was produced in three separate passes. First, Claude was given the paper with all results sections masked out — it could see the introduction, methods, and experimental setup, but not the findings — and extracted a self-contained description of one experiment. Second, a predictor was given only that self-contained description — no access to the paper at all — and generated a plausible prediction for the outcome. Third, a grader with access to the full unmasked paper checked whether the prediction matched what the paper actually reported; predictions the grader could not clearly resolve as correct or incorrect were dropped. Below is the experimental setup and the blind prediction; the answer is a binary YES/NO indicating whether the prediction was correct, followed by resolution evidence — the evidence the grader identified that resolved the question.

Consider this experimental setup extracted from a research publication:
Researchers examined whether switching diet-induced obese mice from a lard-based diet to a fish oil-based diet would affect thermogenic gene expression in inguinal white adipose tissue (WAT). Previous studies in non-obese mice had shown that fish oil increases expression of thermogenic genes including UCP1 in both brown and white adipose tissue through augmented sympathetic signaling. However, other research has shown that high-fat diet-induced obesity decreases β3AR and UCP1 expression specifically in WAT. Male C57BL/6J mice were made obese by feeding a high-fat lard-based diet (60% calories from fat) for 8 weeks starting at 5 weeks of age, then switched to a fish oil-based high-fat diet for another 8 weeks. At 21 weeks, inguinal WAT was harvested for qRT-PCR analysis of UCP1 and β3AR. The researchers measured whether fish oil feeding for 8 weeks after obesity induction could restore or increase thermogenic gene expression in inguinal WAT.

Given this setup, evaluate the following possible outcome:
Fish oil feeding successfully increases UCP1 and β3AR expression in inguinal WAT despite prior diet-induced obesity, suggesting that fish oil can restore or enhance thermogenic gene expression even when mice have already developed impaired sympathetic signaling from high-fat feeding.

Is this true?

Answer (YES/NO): NO